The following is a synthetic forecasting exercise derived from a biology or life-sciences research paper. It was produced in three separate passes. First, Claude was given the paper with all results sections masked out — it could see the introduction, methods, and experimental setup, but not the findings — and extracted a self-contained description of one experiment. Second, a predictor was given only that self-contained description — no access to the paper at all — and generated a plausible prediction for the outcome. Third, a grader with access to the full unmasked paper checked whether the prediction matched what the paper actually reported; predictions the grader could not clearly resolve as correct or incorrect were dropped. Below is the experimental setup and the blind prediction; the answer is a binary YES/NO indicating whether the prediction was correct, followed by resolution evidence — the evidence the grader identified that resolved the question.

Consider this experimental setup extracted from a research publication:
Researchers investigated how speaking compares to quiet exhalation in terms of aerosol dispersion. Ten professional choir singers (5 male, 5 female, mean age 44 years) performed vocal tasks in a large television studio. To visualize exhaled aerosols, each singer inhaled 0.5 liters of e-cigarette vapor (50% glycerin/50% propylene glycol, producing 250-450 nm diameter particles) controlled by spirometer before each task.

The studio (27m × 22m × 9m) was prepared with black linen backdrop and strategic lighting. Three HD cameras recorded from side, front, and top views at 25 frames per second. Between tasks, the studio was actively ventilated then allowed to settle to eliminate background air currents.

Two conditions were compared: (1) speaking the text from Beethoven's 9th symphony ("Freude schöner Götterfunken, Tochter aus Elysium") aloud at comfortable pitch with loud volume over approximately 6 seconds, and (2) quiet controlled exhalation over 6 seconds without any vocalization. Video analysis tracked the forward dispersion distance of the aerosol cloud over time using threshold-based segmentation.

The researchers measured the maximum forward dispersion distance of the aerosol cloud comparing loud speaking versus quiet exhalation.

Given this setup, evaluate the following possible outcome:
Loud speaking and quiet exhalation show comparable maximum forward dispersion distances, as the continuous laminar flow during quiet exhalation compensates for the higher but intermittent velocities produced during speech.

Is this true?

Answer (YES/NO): NO